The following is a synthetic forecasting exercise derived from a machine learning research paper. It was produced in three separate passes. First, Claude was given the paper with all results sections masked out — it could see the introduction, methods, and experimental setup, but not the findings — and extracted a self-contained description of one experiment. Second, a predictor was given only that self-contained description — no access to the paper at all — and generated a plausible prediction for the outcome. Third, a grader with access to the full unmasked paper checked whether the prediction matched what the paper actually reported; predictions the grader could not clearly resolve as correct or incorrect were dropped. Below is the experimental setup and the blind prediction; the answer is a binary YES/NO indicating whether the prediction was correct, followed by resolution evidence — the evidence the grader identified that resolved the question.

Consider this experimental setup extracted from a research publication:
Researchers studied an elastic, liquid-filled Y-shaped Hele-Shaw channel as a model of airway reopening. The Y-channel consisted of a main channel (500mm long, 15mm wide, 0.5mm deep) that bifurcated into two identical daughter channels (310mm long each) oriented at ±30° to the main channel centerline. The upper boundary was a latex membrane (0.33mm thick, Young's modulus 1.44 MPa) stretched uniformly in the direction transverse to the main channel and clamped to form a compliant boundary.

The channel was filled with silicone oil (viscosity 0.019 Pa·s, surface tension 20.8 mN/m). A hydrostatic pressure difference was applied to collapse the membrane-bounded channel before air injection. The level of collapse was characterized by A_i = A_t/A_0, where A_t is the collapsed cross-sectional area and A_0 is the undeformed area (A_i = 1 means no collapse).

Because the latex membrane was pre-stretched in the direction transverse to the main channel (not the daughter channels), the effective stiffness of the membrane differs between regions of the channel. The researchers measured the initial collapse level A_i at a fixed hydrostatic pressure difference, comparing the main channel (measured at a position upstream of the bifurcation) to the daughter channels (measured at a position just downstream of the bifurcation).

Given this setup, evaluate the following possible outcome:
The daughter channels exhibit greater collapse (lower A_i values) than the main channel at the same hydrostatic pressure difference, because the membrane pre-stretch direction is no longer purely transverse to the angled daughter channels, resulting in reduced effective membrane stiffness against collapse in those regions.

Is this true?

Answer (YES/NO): YES